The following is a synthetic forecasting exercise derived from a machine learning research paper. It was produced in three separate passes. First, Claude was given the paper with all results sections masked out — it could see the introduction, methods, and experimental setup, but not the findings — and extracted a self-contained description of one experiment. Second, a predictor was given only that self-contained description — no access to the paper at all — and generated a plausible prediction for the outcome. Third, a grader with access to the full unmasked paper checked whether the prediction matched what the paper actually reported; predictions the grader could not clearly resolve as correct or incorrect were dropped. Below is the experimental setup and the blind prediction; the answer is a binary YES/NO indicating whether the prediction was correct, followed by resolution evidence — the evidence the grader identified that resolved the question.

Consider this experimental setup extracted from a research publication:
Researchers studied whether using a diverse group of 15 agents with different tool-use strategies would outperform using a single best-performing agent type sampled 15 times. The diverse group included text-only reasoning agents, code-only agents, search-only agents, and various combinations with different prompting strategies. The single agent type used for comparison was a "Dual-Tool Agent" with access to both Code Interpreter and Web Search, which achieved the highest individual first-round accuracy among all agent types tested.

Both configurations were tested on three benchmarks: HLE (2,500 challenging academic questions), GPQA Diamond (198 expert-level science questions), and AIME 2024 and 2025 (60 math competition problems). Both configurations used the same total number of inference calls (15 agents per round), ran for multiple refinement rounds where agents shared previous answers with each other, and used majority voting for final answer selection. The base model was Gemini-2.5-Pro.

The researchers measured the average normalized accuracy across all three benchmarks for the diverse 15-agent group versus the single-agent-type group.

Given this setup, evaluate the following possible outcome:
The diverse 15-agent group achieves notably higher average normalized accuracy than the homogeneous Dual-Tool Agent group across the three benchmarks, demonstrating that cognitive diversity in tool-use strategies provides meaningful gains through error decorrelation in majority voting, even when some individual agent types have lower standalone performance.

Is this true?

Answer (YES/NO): YES